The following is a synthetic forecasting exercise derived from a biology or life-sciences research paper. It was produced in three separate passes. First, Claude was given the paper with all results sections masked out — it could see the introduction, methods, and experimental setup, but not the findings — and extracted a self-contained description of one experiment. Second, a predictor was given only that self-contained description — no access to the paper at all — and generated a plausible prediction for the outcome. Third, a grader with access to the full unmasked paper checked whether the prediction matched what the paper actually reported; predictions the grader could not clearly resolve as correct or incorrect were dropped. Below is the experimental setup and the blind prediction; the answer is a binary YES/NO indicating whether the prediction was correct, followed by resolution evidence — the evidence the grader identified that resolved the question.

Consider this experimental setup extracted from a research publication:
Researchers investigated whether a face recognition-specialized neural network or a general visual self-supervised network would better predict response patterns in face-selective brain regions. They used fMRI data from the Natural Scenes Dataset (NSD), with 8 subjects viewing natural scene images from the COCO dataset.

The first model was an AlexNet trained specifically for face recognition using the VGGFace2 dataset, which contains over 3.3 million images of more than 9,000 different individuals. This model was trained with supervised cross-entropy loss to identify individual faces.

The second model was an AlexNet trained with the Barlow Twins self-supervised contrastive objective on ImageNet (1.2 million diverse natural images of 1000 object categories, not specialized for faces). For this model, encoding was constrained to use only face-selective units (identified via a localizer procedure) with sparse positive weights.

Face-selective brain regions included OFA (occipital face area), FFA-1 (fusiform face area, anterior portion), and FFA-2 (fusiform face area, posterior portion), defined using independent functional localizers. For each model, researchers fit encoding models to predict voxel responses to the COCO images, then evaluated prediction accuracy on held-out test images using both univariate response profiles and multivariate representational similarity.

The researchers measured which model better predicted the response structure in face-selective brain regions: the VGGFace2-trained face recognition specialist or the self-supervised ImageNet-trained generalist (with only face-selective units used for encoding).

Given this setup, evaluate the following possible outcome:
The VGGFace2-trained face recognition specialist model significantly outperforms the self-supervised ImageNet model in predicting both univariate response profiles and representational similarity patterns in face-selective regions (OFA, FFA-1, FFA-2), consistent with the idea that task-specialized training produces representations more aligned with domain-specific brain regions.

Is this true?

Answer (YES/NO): NO